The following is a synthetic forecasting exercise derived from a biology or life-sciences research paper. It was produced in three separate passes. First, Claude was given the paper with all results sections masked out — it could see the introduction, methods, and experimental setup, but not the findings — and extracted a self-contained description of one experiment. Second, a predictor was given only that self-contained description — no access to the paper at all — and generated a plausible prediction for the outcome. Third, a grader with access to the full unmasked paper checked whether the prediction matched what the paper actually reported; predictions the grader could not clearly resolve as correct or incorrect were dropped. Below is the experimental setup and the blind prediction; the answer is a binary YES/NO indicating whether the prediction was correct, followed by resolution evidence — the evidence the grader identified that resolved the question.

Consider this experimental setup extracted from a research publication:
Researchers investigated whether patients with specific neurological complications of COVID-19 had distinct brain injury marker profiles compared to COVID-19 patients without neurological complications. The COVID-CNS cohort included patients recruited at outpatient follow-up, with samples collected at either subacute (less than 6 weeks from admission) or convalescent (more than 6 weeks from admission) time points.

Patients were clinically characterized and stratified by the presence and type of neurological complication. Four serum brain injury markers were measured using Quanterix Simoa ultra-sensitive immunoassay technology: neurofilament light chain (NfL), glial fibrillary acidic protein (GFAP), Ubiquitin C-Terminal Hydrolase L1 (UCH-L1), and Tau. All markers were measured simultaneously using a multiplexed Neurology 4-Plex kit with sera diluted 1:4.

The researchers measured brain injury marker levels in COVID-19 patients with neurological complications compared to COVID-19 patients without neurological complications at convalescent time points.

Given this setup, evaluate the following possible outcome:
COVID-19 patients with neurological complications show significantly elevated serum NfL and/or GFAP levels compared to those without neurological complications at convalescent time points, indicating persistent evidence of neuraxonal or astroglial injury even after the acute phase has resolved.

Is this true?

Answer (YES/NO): YES